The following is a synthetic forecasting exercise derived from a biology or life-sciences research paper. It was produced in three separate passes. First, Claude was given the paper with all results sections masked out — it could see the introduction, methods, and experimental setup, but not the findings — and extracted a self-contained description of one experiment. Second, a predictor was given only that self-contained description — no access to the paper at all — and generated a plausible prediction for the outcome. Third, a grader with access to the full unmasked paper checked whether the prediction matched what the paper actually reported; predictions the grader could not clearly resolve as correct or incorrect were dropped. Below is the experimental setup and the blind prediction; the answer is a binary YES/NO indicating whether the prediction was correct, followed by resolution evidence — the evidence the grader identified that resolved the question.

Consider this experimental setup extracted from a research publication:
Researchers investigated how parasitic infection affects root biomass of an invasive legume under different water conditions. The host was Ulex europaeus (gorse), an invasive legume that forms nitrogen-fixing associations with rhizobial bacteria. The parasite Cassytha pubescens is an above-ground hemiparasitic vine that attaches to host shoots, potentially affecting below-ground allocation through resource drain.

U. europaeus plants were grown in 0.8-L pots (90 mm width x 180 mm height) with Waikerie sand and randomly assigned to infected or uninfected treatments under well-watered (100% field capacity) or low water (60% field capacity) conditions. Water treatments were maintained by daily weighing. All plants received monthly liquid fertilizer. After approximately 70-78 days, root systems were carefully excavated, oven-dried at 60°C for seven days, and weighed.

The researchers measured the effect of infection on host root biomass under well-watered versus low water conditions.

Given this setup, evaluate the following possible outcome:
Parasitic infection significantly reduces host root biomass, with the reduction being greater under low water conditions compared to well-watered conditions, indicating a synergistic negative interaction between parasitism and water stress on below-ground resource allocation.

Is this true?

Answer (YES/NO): NO